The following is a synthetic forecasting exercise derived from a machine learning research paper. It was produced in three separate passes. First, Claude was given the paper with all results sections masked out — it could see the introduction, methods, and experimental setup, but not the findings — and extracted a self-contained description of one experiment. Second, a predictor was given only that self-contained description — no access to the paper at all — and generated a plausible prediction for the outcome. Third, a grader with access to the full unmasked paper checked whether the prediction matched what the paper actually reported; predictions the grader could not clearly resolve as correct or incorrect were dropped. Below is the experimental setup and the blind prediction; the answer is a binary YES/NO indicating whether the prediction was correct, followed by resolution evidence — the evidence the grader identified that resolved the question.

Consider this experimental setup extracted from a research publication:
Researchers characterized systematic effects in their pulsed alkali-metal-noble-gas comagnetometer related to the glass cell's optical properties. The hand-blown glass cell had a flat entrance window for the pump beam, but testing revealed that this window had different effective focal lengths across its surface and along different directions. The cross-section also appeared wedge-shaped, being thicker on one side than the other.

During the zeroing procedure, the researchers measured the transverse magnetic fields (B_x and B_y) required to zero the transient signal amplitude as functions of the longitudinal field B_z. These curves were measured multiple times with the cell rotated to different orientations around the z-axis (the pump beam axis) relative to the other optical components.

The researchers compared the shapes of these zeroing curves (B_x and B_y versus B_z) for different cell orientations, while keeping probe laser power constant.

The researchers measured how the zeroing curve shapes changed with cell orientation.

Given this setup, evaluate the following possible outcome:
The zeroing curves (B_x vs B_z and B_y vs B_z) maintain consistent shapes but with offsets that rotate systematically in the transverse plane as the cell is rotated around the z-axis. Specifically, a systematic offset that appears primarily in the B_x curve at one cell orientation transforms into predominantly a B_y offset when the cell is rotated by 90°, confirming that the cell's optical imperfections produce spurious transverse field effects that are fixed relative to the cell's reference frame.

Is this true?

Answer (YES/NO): NO